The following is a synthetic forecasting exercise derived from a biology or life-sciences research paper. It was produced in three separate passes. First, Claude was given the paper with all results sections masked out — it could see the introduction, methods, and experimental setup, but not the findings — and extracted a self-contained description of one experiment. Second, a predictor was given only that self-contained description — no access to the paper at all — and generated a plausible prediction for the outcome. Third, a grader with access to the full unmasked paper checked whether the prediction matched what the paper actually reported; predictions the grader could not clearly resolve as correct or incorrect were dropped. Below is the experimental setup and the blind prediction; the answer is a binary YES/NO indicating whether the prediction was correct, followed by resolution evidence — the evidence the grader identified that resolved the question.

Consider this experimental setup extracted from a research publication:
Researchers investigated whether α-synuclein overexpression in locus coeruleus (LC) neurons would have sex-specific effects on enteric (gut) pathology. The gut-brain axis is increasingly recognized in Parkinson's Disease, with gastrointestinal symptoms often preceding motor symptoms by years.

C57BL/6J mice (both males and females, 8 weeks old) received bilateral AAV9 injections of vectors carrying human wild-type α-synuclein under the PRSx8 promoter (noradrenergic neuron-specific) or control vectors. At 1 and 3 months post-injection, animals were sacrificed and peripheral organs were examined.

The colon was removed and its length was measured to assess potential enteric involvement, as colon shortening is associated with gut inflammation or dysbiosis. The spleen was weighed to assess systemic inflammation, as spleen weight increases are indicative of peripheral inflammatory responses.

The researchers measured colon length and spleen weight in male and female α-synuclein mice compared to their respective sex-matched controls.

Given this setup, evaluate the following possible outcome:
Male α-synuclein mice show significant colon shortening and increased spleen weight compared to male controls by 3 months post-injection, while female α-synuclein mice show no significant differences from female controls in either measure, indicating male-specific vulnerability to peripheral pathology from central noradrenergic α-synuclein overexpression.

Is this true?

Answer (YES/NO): NO